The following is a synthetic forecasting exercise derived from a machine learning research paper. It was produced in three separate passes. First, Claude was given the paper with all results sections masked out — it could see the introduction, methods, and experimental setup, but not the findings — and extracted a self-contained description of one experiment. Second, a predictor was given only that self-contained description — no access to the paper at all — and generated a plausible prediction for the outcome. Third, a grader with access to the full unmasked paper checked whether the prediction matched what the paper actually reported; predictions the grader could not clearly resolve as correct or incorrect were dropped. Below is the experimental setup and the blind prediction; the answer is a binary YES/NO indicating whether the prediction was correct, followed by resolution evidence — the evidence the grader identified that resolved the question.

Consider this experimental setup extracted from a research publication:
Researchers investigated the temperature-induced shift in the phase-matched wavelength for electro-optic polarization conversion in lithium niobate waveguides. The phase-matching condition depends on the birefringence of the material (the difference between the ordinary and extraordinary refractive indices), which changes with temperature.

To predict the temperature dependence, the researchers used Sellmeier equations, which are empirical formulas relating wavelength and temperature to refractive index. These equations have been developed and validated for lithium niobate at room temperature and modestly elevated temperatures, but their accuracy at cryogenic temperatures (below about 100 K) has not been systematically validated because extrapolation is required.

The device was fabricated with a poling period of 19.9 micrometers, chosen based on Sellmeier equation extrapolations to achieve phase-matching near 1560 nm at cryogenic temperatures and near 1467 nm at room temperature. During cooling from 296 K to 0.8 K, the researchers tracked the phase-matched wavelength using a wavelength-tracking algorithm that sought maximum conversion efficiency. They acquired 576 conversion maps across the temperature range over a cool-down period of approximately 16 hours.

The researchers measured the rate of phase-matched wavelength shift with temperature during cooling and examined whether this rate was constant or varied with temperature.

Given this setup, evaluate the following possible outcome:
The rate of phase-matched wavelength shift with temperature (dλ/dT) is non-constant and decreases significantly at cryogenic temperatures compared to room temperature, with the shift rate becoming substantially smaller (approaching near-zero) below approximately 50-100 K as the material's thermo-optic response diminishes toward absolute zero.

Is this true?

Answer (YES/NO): YES